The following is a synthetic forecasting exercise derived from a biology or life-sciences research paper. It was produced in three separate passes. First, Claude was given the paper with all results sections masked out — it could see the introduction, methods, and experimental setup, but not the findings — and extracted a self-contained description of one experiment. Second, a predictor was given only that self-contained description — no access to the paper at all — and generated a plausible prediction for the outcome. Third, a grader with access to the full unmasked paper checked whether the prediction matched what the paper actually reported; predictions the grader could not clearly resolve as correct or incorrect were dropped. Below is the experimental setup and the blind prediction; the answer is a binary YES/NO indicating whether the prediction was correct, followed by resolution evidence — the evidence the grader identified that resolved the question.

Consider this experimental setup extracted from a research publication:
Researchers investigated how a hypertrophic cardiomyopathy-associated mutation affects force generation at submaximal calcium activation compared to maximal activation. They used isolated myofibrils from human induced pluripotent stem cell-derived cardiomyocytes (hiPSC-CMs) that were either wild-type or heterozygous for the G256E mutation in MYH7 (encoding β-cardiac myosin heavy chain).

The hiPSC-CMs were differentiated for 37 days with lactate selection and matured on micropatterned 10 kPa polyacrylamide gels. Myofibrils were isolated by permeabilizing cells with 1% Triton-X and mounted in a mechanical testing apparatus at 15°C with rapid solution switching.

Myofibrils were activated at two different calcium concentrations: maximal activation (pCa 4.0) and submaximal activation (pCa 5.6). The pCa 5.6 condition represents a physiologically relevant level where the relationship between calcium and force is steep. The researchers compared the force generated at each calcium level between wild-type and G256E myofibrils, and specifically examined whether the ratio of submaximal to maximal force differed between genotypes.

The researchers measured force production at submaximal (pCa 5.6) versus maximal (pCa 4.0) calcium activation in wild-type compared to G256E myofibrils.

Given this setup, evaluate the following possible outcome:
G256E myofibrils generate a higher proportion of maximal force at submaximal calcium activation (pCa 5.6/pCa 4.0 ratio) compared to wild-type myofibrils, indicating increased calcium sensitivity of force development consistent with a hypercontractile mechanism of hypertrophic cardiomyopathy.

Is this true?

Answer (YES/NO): NO